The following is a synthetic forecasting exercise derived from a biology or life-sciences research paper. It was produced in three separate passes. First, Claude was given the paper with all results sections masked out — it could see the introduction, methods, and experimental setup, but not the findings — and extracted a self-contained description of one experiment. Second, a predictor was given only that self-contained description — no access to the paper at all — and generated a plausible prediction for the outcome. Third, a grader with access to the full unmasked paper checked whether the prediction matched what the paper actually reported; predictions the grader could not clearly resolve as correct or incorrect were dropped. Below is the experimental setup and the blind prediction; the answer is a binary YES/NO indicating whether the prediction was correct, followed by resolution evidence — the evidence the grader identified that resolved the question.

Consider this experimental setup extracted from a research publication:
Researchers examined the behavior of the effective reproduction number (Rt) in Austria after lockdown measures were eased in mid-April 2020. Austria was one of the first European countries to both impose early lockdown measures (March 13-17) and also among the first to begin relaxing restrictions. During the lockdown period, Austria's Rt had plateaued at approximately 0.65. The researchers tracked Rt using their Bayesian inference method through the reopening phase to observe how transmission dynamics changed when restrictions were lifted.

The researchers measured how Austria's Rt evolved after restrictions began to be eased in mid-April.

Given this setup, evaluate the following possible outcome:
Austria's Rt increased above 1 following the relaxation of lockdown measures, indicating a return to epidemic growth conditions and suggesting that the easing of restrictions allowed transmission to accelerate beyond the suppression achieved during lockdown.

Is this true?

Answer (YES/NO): NO